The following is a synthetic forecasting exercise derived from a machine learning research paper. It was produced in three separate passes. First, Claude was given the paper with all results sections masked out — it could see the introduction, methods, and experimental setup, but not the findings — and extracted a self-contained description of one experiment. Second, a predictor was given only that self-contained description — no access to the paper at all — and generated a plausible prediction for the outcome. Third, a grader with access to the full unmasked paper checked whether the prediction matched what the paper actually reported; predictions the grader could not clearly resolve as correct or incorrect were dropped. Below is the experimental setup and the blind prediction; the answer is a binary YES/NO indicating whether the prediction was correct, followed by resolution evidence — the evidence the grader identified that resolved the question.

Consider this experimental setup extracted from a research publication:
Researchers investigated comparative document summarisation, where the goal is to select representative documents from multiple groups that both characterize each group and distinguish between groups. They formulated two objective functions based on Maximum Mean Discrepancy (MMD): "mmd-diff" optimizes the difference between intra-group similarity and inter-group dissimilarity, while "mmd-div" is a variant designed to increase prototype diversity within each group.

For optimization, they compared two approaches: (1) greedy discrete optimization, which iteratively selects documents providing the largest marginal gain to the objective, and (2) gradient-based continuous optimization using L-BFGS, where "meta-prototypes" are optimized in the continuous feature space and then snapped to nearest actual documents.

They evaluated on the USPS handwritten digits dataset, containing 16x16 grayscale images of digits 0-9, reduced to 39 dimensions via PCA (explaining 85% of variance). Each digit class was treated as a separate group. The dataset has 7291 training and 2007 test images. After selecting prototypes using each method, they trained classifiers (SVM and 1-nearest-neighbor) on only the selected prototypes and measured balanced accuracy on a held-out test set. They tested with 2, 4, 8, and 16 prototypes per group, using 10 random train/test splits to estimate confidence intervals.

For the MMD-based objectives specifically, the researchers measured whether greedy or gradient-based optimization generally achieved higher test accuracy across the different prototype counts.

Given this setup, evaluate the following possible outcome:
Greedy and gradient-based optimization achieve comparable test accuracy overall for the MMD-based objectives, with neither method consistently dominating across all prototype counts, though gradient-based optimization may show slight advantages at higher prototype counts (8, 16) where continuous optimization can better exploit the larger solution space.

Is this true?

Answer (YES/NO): NO